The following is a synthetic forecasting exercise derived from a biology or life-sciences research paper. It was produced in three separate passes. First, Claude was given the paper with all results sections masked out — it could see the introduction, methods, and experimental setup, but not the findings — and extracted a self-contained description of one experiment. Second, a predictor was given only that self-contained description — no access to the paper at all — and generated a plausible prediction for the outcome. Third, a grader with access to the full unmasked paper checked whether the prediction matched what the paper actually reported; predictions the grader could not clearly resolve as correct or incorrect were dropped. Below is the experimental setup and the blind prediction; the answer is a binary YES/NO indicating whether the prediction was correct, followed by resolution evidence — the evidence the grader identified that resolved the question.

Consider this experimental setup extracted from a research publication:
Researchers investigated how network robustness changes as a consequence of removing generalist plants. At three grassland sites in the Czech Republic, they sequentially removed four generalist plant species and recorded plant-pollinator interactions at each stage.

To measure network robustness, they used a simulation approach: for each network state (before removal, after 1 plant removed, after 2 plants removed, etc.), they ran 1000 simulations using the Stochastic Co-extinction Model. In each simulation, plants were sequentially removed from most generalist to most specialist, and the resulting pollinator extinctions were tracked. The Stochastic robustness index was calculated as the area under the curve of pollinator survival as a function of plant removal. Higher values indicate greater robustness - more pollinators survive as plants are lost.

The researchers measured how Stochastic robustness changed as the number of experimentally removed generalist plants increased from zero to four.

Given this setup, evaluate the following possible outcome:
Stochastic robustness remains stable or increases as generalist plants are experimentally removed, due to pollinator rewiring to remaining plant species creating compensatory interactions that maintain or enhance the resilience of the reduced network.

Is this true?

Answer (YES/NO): YES